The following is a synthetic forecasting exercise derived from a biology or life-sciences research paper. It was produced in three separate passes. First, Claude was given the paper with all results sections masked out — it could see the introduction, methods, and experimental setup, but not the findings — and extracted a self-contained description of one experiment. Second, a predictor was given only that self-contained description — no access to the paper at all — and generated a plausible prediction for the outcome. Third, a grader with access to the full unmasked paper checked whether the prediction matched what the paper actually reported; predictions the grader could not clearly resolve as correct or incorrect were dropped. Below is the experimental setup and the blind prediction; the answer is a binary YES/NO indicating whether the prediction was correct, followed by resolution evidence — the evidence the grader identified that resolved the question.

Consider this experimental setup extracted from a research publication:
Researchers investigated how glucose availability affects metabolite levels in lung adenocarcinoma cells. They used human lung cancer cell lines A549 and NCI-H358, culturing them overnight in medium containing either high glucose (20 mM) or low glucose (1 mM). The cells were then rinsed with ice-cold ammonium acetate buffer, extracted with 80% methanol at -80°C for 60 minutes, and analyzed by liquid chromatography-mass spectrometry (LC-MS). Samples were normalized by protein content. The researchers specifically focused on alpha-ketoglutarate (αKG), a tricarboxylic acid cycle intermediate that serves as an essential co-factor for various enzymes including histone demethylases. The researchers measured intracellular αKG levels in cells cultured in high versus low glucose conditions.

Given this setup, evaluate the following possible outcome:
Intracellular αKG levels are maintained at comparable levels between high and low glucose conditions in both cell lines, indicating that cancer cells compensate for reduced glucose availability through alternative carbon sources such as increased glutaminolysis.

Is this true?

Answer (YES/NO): NO